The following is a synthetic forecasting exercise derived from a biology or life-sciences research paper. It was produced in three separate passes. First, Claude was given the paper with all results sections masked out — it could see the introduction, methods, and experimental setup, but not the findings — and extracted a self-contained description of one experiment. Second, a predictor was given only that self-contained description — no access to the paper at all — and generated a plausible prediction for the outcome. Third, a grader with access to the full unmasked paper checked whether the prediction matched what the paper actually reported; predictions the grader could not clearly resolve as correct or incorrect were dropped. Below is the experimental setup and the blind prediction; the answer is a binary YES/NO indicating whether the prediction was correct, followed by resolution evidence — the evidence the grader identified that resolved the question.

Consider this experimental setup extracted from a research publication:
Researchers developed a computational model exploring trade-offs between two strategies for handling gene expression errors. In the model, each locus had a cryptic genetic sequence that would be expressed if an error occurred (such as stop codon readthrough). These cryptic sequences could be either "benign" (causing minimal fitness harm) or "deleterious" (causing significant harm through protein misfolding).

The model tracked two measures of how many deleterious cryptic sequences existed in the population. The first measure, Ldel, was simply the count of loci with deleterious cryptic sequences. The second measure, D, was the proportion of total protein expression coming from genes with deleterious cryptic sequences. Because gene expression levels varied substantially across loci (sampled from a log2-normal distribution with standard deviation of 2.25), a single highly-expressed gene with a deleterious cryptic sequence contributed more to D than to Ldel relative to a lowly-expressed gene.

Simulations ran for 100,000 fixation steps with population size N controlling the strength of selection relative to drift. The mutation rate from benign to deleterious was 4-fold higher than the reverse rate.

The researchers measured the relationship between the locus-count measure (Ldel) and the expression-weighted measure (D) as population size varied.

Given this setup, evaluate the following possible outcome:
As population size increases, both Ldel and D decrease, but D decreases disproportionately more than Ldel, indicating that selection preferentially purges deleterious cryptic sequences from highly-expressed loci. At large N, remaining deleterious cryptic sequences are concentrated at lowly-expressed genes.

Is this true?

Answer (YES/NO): YES